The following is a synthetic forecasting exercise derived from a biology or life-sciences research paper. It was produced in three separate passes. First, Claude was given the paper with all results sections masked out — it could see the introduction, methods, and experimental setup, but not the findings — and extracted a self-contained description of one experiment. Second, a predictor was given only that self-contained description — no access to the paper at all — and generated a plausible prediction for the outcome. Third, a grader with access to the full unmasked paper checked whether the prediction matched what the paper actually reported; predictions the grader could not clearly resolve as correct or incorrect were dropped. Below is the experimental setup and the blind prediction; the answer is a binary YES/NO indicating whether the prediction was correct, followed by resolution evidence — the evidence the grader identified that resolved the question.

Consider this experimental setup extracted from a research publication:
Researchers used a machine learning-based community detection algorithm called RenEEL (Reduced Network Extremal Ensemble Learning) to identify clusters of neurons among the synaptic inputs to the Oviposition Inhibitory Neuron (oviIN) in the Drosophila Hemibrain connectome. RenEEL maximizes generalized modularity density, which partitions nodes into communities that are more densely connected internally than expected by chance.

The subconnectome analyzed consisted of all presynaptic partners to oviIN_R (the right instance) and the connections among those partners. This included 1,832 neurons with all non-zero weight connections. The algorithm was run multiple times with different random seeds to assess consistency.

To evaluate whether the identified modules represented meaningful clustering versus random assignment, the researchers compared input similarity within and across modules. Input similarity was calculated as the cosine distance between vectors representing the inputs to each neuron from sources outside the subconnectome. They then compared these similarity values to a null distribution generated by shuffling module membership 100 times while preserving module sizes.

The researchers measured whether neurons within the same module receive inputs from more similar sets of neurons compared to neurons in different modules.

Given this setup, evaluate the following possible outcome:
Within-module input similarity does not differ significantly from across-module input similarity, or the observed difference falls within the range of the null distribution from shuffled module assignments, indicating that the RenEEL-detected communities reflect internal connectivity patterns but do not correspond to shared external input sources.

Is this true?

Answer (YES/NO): NO